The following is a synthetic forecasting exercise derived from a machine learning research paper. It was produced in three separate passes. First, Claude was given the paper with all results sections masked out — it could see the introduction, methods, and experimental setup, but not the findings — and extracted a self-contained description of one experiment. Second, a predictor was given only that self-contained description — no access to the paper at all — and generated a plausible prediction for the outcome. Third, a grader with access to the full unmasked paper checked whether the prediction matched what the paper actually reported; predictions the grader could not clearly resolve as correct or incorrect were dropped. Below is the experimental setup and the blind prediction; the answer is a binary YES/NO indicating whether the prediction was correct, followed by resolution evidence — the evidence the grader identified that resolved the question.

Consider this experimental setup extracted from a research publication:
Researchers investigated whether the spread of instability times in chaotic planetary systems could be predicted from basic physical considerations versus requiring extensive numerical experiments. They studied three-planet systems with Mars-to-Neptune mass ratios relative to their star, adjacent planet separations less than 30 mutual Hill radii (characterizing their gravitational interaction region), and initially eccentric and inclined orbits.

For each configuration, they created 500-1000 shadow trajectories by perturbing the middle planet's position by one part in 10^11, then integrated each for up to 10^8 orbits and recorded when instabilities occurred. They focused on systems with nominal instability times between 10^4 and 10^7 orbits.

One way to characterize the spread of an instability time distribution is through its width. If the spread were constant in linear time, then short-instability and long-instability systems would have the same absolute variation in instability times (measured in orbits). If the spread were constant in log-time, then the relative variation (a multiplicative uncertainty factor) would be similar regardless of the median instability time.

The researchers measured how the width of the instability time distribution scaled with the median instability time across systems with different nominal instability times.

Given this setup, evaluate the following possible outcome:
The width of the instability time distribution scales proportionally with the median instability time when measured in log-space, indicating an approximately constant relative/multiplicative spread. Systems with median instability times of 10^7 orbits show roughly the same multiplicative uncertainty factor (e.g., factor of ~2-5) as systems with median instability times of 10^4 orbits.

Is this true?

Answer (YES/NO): YES